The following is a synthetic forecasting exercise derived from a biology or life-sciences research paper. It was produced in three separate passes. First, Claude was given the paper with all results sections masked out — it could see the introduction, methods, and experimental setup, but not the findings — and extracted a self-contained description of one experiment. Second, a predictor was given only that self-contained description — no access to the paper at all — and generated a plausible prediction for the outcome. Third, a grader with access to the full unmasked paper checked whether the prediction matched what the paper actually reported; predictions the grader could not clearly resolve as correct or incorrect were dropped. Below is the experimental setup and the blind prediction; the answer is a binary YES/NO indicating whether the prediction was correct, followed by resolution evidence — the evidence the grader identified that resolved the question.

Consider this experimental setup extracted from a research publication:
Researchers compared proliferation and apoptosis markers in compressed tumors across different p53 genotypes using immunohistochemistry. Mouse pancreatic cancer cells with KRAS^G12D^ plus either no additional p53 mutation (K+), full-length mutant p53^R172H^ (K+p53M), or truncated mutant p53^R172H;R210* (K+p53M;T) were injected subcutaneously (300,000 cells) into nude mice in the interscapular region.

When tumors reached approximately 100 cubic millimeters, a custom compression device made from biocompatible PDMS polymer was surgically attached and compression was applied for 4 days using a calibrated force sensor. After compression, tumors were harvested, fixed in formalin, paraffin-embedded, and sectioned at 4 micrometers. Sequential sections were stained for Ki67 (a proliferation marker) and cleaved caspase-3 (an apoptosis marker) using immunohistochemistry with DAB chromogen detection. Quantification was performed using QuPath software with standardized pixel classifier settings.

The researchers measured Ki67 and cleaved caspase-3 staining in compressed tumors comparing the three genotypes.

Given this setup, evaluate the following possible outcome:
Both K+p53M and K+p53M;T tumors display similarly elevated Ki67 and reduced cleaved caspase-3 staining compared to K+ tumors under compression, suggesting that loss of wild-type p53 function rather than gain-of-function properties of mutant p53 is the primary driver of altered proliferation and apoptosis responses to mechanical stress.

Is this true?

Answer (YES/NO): NO